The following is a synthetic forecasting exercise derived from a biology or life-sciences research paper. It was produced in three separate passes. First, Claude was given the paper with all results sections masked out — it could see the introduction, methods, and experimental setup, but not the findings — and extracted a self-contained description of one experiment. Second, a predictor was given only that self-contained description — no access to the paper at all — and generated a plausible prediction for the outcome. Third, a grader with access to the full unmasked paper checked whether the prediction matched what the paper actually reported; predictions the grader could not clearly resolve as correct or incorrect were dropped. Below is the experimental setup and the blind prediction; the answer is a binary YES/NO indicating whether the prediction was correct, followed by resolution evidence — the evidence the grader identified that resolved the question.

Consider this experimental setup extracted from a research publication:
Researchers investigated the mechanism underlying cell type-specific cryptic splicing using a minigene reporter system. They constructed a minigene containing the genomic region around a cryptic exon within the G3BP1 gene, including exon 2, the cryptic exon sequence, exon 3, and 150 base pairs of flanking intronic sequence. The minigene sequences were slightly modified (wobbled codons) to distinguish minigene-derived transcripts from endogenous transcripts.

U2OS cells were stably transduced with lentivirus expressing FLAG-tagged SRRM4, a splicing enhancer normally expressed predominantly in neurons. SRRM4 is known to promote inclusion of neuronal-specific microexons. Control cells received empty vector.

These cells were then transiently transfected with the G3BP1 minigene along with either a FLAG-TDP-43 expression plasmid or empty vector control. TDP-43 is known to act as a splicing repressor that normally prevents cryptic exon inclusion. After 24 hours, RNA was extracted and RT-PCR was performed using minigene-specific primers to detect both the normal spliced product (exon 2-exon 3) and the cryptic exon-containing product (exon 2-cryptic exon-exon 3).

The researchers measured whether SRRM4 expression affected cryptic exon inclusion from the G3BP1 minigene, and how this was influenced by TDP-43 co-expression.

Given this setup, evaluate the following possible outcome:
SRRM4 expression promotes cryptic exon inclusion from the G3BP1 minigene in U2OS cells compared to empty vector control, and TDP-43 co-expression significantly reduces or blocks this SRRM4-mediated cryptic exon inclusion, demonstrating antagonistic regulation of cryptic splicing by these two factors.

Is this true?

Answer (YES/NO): YES